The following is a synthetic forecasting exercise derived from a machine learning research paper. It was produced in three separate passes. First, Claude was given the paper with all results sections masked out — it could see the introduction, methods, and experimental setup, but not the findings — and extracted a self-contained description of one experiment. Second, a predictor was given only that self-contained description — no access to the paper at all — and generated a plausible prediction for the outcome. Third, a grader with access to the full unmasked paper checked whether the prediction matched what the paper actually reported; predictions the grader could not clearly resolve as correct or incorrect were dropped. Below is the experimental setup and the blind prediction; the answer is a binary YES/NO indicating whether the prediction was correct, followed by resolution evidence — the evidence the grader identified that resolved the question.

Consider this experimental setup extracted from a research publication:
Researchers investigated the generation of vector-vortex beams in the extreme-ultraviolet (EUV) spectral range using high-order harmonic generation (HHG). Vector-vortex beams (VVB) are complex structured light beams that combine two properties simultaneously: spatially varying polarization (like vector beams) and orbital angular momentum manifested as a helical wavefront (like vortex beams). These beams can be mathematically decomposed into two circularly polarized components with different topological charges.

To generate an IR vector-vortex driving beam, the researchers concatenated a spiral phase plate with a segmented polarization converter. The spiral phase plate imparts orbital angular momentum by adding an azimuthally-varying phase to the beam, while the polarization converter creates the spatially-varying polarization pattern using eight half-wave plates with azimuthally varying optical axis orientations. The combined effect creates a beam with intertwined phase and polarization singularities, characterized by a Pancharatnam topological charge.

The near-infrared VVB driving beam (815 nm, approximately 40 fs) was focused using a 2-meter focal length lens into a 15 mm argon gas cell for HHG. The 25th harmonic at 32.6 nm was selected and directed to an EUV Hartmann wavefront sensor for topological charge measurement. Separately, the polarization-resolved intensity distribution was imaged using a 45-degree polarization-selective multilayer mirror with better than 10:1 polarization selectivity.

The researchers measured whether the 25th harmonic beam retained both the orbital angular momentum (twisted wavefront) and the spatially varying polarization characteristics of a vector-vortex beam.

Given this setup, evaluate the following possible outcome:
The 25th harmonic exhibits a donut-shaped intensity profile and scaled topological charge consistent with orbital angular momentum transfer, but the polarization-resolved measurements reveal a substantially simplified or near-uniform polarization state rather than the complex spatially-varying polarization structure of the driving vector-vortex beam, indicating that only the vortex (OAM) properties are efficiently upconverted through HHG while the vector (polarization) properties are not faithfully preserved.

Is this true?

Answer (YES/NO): NO